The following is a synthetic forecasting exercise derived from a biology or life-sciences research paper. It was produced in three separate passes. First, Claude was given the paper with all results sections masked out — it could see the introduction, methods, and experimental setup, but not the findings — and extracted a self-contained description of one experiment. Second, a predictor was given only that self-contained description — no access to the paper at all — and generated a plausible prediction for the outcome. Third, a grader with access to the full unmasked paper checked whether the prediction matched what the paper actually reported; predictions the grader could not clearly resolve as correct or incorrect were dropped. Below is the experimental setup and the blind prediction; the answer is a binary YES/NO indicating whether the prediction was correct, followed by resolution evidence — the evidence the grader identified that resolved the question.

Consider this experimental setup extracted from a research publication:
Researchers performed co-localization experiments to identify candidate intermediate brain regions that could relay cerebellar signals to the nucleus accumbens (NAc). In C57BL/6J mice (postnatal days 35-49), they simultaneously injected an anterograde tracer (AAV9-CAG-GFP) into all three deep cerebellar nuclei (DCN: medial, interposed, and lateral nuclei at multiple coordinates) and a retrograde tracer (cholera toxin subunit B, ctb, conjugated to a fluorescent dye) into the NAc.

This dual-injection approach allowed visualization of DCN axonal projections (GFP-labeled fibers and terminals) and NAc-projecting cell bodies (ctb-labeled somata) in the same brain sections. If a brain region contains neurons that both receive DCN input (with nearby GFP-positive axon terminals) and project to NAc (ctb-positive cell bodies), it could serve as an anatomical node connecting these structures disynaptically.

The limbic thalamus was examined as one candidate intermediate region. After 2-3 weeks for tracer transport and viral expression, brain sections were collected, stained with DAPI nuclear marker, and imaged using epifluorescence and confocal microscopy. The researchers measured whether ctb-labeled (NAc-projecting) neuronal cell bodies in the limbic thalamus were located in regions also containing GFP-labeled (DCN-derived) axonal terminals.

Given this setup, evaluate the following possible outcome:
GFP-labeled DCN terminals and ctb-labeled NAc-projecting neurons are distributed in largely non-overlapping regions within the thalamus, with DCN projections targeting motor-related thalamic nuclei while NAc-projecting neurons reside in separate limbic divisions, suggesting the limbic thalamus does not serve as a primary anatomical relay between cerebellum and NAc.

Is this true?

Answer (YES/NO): NO